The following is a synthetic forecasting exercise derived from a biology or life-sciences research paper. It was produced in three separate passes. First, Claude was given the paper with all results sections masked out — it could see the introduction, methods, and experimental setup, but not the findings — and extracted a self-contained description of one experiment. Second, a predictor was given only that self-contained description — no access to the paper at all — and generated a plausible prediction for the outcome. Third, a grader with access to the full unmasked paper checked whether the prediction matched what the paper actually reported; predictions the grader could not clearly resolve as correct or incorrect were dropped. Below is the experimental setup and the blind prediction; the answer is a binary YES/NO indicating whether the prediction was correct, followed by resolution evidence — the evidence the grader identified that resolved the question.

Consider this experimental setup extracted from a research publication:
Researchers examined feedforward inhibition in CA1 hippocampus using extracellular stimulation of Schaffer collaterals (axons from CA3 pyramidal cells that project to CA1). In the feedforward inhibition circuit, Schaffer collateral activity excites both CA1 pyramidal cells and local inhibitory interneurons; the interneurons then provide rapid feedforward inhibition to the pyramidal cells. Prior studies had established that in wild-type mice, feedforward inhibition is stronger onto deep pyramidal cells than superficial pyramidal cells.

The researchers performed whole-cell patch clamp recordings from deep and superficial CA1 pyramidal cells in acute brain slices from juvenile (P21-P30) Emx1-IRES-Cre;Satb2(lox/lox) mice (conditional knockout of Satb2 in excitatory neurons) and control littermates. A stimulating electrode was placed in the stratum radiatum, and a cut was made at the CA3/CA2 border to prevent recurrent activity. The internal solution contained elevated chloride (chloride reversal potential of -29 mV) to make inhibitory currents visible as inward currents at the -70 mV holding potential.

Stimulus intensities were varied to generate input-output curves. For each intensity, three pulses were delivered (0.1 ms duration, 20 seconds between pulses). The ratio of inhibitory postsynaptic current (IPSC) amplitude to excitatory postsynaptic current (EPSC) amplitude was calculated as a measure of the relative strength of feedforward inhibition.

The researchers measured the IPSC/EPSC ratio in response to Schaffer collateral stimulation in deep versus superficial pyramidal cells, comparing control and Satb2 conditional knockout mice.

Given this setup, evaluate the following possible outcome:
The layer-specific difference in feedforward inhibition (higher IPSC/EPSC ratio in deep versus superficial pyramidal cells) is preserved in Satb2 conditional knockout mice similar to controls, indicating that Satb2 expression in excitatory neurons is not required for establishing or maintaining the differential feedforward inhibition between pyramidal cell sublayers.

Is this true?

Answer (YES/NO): NO